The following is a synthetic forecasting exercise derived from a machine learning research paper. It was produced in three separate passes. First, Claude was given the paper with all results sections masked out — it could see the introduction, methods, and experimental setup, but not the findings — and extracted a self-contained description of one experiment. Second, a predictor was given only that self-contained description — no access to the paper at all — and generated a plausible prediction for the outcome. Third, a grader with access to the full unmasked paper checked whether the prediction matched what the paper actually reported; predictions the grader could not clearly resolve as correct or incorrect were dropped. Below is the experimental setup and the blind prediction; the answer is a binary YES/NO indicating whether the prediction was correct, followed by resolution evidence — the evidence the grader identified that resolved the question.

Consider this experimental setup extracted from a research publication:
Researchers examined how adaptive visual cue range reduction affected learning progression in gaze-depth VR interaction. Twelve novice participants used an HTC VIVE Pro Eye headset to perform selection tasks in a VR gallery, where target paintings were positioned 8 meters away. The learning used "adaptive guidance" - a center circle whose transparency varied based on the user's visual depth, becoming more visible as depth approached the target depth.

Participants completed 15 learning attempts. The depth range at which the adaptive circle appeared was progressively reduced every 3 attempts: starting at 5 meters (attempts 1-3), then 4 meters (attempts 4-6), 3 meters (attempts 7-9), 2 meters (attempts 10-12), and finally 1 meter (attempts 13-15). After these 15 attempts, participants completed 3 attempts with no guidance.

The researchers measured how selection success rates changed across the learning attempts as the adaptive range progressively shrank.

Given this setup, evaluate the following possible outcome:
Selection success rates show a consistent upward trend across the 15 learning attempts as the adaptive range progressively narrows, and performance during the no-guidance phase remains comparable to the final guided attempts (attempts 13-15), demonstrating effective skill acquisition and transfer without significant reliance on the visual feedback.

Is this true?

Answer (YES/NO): YES